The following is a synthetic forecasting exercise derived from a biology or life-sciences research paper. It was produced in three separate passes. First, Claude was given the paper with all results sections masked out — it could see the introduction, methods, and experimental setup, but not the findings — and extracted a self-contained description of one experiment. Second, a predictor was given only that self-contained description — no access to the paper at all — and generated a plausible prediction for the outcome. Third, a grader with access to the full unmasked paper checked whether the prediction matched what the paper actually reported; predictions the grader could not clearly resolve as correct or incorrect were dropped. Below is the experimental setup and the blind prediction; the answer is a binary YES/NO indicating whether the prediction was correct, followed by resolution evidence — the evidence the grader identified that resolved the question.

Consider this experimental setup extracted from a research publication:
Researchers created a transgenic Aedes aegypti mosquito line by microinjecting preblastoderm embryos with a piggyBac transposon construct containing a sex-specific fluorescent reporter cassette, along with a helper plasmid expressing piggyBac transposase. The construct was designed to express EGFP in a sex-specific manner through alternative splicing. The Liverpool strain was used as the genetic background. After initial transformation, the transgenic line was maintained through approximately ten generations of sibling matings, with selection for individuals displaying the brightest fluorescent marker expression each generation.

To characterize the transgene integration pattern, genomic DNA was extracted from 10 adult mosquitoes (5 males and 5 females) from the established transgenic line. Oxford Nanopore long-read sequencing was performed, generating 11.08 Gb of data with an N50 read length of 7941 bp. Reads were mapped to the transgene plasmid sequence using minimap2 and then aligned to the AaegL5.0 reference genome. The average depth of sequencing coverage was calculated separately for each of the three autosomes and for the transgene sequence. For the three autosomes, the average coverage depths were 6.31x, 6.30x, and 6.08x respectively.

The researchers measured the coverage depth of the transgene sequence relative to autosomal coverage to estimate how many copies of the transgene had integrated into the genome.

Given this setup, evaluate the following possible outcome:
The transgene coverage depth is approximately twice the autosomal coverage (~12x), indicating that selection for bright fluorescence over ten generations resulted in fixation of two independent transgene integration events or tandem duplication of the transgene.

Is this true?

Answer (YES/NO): NO